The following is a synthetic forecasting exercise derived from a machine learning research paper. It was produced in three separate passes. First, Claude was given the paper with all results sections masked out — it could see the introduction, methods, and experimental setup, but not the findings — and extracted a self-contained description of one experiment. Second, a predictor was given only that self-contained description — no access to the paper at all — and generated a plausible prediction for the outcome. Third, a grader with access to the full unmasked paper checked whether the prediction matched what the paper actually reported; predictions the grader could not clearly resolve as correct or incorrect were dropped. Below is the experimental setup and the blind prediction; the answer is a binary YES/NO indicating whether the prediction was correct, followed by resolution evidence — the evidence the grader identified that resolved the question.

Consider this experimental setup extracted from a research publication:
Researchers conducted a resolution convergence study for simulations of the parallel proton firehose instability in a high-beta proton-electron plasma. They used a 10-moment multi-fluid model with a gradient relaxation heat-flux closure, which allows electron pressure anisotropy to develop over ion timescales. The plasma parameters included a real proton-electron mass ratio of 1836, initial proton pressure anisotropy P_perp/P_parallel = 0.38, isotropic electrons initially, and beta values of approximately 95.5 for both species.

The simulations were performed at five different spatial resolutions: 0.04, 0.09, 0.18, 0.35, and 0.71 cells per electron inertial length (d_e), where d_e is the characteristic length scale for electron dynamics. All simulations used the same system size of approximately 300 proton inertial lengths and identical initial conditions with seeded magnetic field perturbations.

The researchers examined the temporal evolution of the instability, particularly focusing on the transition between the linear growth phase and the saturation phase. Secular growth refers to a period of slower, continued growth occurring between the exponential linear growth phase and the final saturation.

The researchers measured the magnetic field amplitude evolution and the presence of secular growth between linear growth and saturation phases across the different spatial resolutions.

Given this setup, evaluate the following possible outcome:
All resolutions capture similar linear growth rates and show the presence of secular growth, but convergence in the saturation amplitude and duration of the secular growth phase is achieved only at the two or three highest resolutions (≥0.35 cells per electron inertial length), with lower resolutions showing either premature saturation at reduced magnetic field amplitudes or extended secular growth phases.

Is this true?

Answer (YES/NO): NO